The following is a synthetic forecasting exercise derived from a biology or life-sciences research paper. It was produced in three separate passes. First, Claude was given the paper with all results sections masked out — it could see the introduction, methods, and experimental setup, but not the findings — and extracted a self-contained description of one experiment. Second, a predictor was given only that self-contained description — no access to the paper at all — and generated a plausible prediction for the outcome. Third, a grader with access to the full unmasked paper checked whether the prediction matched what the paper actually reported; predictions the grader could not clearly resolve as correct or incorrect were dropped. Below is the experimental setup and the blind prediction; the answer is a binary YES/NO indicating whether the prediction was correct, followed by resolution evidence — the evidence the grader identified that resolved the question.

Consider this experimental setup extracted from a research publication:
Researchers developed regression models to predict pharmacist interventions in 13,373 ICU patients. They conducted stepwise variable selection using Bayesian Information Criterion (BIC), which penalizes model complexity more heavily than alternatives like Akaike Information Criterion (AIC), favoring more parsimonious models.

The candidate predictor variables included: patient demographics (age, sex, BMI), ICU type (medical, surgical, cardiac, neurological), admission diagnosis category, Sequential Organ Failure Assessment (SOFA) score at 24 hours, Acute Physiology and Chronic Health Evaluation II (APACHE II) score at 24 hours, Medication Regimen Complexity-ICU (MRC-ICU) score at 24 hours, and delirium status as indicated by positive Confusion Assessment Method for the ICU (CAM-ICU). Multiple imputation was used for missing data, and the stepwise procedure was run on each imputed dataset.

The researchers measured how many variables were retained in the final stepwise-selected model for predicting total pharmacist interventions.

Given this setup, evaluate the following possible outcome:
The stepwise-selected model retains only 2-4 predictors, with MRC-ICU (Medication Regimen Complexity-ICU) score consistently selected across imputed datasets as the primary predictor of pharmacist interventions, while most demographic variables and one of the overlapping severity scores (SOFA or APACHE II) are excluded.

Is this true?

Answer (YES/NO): NO